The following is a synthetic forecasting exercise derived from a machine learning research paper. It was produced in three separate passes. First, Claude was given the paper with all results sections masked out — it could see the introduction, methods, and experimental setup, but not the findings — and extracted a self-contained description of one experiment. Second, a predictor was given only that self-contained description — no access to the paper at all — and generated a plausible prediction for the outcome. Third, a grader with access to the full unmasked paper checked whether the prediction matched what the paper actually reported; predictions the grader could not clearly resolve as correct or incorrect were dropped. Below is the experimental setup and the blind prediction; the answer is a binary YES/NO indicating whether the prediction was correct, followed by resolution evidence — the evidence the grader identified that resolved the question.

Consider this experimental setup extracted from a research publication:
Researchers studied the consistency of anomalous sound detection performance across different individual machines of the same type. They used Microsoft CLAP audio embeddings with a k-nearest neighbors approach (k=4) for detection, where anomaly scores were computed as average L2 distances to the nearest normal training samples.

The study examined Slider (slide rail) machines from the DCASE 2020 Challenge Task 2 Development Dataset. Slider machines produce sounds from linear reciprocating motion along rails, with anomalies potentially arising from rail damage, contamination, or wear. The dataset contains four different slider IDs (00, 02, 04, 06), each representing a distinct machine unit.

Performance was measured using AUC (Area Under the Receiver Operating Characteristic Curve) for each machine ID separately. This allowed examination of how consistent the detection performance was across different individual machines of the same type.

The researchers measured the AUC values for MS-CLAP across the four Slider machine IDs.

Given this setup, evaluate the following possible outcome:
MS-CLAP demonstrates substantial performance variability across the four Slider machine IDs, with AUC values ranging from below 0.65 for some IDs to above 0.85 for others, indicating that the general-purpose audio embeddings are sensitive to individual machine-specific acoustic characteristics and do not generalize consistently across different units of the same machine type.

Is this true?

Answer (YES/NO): NO